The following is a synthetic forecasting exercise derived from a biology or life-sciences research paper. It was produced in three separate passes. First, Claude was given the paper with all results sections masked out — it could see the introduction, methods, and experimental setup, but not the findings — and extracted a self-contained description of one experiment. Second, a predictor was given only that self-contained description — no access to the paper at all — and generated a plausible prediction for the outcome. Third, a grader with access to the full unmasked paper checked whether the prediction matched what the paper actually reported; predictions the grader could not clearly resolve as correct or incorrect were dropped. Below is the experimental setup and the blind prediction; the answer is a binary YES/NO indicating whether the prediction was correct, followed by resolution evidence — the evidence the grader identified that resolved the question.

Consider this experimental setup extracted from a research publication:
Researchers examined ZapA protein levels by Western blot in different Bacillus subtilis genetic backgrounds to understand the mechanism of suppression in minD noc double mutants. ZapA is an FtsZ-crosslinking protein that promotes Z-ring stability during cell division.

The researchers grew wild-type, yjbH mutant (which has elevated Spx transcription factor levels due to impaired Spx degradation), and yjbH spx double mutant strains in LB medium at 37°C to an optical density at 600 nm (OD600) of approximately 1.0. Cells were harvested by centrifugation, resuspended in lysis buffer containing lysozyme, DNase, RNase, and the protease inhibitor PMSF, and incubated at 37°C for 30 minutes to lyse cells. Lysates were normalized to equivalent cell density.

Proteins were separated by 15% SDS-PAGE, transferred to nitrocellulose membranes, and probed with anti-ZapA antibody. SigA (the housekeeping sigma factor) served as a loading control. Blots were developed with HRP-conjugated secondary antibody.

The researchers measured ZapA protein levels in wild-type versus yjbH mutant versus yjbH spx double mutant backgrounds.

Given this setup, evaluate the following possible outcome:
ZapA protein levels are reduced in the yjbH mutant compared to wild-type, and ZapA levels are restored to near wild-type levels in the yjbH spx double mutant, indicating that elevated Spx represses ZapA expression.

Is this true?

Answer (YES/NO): NO